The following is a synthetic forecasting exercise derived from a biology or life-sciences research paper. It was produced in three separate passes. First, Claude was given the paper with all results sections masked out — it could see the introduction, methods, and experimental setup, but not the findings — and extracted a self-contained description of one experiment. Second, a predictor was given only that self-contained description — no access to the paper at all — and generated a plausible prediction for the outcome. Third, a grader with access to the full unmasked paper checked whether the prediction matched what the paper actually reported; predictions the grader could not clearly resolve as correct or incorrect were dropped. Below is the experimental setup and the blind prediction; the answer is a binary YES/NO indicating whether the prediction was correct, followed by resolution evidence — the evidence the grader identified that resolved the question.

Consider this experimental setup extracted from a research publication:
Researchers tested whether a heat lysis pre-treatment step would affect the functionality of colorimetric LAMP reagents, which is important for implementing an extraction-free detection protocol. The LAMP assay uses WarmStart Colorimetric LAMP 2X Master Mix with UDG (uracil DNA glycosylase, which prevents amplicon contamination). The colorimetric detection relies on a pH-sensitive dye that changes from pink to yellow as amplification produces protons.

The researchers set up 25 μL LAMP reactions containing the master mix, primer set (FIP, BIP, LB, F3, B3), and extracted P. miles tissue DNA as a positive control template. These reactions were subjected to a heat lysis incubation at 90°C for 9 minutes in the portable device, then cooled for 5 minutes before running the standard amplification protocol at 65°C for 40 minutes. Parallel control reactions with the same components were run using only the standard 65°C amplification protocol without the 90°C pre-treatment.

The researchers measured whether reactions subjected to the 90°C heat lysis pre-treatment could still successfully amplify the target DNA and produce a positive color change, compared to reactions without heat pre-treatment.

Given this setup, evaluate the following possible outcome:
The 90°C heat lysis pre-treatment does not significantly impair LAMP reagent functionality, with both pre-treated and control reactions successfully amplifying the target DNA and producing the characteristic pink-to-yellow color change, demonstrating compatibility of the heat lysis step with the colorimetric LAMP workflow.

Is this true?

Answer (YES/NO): YES